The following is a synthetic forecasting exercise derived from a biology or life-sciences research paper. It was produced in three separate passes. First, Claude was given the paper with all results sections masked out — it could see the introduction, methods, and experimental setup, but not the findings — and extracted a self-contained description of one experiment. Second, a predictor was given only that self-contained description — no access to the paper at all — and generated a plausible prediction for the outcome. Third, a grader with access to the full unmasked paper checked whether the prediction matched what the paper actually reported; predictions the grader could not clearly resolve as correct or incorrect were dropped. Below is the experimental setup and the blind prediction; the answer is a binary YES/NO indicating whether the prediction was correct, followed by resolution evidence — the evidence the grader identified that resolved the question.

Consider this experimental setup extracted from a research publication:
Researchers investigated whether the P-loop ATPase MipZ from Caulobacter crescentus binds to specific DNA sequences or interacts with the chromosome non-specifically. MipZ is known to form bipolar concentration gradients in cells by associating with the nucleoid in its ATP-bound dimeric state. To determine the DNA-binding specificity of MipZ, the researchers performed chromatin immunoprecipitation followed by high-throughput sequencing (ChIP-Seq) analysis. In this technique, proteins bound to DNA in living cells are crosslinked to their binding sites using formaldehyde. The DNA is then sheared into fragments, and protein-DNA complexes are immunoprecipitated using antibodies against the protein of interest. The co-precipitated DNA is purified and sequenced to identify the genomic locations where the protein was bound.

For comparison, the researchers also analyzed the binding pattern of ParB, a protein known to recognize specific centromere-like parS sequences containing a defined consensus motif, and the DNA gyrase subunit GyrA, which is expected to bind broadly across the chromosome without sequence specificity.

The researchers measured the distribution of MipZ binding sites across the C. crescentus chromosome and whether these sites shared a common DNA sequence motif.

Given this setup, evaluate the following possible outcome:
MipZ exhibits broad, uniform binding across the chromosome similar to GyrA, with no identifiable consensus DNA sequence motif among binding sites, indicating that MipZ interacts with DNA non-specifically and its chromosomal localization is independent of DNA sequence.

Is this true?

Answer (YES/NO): NO